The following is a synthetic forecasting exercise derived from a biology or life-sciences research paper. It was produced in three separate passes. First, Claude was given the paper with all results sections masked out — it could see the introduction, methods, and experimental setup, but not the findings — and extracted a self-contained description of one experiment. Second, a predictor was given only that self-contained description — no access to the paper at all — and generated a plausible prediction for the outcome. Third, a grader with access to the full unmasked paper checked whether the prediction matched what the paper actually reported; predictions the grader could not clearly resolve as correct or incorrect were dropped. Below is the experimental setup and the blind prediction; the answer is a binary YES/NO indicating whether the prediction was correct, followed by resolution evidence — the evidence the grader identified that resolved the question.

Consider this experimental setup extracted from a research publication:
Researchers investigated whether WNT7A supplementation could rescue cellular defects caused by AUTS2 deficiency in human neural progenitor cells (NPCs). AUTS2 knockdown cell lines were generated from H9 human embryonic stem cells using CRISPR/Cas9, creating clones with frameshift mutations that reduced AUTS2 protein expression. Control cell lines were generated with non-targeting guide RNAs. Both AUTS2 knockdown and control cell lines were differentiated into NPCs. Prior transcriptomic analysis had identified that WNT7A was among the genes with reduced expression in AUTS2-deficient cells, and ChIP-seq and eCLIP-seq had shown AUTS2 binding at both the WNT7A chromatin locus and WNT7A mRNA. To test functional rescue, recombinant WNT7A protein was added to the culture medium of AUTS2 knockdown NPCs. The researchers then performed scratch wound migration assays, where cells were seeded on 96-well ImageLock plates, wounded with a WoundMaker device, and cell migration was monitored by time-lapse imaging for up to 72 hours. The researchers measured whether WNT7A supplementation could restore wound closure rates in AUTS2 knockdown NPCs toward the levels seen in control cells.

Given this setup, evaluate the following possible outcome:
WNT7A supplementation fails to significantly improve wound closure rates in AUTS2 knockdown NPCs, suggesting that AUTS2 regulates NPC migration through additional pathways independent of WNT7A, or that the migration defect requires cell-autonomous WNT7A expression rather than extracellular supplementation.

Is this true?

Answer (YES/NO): NO